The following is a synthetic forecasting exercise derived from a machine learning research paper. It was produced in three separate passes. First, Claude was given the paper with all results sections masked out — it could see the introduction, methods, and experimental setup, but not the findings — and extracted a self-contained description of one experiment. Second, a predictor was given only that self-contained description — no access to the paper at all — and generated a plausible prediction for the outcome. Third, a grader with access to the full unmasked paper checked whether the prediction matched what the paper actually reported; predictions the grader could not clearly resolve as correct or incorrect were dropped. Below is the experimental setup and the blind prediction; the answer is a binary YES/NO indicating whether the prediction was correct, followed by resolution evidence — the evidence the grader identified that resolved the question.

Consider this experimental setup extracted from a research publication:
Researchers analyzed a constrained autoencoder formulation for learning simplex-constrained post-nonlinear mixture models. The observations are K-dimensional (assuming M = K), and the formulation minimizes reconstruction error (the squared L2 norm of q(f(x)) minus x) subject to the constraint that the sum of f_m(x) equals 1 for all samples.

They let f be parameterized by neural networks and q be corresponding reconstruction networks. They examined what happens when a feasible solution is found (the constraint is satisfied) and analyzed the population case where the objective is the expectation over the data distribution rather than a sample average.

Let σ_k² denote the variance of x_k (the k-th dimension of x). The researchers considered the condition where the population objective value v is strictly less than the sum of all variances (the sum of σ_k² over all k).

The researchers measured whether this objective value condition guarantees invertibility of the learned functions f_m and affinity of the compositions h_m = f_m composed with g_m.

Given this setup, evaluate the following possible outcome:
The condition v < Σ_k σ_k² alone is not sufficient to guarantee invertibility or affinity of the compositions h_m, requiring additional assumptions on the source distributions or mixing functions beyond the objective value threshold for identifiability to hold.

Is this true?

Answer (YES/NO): NO